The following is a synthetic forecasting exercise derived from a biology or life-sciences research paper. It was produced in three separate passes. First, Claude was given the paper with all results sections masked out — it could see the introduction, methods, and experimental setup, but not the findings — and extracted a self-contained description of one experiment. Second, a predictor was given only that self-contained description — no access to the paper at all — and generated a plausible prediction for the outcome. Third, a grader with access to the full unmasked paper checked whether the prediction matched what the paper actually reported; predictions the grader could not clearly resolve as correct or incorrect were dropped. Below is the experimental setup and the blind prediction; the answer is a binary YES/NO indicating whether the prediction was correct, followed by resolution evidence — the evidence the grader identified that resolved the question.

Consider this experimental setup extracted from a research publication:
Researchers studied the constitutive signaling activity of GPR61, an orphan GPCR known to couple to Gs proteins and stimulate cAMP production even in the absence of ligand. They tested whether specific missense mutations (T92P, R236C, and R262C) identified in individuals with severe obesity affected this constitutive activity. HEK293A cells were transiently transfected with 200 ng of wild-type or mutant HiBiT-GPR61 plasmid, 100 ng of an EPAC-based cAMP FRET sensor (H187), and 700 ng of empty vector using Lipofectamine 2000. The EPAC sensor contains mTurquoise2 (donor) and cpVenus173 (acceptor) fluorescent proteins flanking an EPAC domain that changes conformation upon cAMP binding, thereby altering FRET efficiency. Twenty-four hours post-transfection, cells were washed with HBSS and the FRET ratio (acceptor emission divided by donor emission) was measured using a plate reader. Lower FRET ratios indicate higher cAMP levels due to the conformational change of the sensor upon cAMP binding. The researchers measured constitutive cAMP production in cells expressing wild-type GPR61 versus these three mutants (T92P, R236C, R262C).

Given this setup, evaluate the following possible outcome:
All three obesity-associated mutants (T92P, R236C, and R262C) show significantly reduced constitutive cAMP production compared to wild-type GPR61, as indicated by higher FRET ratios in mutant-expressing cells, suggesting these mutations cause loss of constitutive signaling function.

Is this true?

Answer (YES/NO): YES